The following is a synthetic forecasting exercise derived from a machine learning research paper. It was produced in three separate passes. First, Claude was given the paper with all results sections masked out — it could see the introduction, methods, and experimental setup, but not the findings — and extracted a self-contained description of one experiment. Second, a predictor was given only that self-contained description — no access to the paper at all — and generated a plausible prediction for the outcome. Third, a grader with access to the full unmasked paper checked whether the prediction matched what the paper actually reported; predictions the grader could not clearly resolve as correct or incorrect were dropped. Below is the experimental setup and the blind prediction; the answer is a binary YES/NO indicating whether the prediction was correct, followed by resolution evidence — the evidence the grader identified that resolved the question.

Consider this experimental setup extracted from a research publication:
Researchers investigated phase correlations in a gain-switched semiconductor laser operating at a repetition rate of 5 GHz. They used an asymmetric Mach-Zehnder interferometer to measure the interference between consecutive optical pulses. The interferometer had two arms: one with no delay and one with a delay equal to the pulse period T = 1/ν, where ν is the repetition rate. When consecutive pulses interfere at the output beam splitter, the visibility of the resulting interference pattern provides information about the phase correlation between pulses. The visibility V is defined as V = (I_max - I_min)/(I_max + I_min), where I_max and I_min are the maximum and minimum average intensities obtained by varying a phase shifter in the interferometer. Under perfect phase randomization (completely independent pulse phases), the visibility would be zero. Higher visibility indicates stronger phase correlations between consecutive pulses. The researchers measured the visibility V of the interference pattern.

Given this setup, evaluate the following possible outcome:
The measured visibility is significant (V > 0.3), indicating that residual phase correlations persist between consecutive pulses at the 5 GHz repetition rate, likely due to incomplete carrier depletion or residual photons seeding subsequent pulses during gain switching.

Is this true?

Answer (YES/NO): NO